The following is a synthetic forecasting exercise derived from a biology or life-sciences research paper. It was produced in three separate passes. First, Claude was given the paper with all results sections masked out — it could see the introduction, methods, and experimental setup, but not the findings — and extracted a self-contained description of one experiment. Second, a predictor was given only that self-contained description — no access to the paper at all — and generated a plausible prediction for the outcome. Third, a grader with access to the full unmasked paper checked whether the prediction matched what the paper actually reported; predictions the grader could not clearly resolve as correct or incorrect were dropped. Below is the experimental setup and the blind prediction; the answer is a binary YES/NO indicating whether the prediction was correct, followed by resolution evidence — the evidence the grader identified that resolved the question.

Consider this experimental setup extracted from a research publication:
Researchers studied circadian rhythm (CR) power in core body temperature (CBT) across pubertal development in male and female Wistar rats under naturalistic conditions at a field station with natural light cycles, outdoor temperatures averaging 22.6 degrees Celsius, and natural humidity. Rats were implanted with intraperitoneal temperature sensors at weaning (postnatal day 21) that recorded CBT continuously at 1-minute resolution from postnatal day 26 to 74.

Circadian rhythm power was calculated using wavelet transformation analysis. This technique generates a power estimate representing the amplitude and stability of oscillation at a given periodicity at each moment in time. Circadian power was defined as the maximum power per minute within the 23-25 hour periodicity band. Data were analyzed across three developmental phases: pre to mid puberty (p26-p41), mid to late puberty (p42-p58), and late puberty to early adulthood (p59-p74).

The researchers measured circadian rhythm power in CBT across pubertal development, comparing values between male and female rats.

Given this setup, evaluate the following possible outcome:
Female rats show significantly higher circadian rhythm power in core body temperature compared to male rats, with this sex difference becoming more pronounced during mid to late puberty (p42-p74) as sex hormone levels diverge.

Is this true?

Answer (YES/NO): NO